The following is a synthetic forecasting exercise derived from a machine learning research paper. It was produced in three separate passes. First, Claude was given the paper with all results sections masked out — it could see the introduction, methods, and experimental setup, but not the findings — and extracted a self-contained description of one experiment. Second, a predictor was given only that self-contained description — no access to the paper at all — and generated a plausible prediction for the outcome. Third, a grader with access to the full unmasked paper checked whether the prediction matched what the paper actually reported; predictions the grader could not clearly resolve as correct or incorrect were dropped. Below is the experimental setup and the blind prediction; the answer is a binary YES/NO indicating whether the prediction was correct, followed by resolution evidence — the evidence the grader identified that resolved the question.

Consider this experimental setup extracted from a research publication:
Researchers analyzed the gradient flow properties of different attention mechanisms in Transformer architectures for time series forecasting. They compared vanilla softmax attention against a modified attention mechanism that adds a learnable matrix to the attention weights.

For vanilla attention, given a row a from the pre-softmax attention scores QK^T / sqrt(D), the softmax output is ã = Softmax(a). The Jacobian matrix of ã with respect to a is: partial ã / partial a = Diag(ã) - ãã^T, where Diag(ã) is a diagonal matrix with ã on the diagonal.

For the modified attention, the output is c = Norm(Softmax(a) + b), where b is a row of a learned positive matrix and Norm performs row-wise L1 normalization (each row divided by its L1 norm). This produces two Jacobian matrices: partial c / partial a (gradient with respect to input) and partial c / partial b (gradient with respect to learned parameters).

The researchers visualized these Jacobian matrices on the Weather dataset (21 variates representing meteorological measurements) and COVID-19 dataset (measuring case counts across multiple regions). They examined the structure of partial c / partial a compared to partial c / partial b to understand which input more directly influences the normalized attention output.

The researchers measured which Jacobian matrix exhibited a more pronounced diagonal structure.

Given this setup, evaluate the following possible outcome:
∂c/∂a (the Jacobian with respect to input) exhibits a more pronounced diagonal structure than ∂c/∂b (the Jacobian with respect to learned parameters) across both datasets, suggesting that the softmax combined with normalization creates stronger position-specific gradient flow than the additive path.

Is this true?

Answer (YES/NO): NO